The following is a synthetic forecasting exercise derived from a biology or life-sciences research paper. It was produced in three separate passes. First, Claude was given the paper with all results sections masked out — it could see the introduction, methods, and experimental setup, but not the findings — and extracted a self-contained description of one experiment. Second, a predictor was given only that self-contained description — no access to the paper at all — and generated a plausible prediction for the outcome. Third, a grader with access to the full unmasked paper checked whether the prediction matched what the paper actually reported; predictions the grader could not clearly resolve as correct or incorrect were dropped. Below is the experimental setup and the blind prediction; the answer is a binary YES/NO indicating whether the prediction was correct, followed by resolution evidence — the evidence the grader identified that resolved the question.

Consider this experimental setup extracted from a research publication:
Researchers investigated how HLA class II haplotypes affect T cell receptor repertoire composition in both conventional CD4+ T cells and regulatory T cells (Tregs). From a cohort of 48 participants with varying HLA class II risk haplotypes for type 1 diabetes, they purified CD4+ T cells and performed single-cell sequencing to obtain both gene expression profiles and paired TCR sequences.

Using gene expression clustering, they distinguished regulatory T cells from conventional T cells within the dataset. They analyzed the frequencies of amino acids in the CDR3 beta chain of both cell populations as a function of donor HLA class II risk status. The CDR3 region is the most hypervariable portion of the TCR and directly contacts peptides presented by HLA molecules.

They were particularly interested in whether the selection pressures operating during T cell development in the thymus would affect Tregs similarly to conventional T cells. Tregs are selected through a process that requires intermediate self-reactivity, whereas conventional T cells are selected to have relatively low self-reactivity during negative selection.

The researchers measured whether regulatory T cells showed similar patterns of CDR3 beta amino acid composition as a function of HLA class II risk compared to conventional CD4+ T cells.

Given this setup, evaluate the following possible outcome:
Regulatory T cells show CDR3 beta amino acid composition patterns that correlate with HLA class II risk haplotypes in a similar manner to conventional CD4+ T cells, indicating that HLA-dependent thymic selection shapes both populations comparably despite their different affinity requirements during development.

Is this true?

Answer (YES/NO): YES